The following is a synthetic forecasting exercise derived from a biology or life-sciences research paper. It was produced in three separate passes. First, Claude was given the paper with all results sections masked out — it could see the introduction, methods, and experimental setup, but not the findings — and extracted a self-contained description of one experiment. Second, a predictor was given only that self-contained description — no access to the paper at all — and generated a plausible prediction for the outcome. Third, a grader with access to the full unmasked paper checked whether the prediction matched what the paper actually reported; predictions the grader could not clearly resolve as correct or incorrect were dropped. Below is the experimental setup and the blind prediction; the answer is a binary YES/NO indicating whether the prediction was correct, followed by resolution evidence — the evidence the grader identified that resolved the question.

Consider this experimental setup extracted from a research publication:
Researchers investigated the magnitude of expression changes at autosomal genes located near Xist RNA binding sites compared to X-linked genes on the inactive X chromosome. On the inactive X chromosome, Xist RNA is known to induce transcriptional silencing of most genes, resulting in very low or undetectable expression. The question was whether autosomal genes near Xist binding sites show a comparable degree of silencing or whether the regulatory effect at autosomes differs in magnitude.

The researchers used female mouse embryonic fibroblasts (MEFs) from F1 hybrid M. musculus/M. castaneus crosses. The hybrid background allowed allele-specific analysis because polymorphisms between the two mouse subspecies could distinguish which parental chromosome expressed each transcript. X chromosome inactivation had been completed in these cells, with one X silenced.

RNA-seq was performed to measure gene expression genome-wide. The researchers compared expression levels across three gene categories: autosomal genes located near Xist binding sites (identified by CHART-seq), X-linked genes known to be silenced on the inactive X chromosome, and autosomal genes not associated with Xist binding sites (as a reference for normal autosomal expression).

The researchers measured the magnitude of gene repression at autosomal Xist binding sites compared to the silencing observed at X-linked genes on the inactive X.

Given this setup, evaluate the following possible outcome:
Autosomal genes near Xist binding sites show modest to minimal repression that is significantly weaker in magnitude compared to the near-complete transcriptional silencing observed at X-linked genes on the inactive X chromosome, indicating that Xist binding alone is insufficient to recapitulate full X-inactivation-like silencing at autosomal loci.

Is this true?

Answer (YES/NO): NO